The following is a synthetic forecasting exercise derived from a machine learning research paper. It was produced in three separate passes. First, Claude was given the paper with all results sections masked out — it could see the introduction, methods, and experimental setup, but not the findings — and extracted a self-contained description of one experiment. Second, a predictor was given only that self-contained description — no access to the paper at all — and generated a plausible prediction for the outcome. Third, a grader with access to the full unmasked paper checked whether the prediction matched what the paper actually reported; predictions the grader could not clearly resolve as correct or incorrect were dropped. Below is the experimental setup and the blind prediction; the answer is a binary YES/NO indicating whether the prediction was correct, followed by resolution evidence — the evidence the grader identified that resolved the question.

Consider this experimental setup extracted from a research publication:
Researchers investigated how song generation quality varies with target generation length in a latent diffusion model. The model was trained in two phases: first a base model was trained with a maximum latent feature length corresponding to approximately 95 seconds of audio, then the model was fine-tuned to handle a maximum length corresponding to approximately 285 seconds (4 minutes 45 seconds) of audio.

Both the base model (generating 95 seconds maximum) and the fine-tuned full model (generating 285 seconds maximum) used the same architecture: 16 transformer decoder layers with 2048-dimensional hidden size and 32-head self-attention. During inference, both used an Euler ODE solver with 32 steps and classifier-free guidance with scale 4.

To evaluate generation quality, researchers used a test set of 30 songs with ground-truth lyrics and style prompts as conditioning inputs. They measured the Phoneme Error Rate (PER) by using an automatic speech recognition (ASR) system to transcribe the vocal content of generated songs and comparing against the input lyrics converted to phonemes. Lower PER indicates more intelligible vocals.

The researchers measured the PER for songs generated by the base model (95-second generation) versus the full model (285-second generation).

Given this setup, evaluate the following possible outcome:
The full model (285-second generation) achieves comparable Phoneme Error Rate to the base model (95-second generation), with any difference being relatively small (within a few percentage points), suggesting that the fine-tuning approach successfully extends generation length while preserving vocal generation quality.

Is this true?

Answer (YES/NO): NO